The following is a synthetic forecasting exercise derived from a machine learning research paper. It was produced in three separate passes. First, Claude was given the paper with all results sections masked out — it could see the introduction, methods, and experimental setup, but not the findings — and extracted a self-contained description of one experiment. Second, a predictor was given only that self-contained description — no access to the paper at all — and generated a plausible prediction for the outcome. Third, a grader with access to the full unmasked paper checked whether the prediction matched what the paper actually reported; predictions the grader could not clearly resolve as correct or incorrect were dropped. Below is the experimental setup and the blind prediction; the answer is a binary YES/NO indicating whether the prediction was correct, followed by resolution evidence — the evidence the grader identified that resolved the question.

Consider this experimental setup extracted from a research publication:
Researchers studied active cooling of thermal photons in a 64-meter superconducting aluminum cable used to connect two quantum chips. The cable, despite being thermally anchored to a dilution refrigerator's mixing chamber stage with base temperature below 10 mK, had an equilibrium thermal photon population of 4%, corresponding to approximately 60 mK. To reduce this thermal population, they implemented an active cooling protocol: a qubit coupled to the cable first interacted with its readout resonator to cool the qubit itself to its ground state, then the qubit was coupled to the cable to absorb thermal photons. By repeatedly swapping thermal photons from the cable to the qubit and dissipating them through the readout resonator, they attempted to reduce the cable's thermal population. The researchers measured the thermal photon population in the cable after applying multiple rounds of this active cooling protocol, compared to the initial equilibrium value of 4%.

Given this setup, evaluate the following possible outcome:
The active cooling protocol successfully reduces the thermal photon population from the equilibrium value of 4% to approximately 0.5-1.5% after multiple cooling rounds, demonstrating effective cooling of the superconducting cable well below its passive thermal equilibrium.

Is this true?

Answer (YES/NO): YES